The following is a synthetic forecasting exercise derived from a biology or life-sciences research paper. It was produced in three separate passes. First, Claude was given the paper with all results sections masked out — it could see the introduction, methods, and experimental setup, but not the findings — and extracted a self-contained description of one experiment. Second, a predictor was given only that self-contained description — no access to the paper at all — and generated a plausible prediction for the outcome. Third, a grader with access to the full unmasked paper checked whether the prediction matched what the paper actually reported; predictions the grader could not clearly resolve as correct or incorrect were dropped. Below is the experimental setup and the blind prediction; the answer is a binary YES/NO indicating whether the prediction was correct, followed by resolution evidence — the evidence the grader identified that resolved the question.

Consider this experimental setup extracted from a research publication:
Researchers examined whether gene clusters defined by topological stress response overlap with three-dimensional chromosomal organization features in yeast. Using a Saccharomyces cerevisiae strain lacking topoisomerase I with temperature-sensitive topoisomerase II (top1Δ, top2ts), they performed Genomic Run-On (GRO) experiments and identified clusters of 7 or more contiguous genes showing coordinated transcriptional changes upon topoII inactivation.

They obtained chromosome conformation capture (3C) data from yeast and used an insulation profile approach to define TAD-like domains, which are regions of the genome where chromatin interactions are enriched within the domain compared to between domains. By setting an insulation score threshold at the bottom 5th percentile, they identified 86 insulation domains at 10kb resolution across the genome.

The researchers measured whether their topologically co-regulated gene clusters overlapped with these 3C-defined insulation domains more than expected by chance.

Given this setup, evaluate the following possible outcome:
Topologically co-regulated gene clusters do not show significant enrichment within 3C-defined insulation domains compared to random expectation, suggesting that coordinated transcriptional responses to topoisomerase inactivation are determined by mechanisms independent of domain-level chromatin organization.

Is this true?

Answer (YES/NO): NO